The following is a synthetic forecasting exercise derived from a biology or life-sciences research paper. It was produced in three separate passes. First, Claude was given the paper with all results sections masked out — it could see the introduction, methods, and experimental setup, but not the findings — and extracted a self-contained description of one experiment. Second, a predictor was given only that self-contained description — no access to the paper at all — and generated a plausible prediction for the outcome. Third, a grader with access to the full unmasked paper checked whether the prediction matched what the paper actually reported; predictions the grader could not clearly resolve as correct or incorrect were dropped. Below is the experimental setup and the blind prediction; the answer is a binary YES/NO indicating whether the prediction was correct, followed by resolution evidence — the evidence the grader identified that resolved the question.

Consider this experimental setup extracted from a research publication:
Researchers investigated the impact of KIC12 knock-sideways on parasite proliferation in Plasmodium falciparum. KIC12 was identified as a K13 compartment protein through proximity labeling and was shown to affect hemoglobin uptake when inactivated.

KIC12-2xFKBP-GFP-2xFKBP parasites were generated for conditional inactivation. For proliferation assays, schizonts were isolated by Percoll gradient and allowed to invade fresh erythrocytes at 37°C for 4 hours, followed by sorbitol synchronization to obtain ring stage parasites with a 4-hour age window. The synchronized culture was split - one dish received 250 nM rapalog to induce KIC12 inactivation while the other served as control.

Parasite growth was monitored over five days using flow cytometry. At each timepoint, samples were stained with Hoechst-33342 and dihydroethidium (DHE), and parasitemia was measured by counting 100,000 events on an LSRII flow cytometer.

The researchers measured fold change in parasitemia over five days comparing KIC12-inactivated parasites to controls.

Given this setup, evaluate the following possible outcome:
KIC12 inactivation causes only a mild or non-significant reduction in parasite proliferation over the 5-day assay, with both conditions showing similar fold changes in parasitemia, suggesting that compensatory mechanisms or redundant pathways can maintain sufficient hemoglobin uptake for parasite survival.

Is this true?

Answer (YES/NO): NO